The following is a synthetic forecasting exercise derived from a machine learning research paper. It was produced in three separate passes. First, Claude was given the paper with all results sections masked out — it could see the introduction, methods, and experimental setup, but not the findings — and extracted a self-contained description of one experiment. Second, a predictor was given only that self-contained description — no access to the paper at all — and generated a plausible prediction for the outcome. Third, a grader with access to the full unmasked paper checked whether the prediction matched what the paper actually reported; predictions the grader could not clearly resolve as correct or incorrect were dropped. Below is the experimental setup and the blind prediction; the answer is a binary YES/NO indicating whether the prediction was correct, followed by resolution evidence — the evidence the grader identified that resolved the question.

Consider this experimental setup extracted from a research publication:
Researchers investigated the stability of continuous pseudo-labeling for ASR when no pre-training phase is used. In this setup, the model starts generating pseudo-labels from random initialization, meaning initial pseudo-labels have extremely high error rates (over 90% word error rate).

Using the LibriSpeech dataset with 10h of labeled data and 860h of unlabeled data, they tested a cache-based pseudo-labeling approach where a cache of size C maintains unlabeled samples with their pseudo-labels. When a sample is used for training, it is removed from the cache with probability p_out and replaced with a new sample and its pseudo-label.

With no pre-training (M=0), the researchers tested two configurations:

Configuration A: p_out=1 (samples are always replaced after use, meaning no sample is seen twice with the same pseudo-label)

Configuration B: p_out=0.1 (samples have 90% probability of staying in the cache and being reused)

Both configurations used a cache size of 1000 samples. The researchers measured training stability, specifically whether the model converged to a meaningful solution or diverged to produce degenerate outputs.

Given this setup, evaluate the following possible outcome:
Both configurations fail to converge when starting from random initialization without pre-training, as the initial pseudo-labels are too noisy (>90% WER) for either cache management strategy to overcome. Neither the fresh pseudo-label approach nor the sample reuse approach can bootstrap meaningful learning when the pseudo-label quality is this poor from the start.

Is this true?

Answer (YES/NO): NO